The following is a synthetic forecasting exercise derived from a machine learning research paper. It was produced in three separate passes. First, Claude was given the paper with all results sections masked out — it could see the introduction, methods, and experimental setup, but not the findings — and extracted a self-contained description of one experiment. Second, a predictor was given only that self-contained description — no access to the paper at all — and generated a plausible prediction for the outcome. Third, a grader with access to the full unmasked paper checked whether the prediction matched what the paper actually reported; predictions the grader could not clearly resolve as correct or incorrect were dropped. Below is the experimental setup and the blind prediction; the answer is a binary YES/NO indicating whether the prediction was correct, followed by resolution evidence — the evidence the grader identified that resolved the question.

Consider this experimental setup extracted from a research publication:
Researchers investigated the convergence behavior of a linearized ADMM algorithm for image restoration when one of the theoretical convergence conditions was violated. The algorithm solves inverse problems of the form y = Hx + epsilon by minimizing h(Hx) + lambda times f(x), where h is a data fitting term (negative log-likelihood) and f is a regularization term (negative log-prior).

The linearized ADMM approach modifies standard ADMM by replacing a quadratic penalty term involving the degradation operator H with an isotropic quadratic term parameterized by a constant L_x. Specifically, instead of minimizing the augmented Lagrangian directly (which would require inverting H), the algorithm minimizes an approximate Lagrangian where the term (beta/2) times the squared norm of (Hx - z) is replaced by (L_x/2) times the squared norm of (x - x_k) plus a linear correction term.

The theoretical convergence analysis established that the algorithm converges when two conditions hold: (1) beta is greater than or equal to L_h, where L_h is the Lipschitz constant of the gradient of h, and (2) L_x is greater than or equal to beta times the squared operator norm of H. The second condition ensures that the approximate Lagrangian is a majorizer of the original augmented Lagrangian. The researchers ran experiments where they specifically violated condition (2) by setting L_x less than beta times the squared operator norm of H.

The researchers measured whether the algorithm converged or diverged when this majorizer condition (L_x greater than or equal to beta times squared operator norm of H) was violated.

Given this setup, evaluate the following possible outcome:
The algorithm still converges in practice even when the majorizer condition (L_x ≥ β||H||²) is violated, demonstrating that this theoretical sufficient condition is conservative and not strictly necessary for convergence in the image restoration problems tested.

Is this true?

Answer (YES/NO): NO